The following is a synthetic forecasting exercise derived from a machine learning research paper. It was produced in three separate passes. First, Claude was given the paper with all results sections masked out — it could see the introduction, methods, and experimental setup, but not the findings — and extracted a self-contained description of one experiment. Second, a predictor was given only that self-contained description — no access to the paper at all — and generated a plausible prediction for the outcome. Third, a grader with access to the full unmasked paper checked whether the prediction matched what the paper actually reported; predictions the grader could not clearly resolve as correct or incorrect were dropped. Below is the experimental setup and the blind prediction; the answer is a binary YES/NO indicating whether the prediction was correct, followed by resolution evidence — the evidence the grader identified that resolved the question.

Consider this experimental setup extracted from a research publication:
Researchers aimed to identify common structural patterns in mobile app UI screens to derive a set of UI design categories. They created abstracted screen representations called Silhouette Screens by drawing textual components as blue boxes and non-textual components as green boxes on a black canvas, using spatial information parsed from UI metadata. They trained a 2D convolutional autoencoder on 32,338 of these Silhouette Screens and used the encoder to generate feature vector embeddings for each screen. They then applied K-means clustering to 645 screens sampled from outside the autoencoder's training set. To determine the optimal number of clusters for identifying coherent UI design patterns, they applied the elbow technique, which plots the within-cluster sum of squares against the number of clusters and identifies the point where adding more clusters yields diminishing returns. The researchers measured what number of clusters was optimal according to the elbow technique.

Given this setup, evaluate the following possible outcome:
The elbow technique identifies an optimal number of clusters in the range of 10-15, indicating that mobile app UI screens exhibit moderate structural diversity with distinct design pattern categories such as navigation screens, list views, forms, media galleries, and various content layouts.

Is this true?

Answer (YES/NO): NO